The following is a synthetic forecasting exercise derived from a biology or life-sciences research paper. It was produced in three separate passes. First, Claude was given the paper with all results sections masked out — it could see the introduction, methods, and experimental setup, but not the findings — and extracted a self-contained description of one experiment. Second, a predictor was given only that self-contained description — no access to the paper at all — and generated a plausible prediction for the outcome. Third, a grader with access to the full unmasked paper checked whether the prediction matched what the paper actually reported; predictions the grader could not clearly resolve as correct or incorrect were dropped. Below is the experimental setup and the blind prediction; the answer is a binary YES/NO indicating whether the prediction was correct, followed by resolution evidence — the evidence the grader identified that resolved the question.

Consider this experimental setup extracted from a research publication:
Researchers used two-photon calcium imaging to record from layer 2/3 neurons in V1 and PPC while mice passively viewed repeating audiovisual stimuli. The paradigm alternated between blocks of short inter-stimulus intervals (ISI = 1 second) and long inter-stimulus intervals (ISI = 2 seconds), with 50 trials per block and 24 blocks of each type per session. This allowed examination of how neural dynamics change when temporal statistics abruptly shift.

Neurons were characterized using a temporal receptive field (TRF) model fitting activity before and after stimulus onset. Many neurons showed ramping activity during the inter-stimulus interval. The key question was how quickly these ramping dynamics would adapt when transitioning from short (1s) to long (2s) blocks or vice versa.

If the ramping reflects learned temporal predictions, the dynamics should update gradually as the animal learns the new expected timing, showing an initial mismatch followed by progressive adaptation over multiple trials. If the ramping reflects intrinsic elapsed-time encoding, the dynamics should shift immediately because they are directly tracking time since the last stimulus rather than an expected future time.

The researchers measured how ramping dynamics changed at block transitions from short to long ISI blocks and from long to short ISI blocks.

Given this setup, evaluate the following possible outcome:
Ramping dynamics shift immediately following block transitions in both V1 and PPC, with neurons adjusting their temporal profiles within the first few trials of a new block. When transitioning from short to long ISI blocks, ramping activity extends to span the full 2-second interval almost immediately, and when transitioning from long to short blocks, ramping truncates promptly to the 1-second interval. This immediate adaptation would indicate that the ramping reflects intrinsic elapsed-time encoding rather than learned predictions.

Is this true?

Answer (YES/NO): YES